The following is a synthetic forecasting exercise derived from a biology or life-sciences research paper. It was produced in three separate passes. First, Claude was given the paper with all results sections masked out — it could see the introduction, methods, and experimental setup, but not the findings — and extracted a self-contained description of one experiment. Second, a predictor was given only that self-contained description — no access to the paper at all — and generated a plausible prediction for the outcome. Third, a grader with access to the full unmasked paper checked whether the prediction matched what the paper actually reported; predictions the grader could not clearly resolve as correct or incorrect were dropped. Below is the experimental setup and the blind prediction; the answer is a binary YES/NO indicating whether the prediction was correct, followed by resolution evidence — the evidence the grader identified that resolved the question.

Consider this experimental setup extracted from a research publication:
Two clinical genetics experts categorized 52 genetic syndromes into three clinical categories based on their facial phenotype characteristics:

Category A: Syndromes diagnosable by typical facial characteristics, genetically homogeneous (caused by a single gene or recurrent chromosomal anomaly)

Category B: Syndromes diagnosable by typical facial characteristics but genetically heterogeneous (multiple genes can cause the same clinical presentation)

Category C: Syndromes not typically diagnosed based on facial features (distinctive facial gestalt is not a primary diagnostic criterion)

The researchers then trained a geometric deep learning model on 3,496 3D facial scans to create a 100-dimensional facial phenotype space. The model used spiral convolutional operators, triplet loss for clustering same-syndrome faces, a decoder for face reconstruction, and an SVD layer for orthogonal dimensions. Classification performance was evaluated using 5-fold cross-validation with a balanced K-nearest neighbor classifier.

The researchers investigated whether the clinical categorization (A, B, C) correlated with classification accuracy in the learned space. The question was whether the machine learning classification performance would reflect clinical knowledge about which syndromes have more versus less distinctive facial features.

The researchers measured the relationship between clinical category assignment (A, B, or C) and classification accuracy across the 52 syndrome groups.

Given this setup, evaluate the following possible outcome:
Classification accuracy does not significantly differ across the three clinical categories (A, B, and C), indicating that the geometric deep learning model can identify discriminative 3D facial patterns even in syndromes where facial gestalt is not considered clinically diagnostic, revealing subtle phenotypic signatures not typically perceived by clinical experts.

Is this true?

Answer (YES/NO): NO